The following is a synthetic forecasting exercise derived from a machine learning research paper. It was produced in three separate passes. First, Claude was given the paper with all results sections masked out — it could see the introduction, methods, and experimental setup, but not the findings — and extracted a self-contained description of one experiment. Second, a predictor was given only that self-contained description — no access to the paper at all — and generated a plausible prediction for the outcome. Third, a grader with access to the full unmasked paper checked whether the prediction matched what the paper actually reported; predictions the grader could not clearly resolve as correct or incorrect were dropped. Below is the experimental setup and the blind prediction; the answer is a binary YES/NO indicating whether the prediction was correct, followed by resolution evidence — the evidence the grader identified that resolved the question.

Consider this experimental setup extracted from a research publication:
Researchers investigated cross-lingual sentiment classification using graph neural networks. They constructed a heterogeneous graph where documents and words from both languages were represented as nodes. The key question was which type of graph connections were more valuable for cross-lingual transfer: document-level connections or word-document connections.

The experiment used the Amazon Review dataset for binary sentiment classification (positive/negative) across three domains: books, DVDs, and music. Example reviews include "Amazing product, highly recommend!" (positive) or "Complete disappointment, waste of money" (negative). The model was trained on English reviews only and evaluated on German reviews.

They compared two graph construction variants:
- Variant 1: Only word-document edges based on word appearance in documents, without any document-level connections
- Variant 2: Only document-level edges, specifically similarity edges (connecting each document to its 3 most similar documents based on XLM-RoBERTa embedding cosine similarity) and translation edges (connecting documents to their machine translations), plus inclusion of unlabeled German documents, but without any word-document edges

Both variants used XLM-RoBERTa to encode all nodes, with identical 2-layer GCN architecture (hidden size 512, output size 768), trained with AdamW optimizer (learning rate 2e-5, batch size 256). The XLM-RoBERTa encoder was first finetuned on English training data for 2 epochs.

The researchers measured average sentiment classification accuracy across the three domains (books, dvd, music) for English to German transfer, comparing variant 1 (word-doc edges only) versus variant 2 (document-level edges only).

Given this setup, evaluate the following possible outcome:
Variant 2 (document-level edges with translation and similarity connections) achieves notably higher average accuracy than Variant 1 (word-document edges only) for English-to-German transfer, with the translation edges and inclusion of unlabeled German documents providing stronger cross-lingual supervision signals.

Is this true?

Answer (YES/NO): YES